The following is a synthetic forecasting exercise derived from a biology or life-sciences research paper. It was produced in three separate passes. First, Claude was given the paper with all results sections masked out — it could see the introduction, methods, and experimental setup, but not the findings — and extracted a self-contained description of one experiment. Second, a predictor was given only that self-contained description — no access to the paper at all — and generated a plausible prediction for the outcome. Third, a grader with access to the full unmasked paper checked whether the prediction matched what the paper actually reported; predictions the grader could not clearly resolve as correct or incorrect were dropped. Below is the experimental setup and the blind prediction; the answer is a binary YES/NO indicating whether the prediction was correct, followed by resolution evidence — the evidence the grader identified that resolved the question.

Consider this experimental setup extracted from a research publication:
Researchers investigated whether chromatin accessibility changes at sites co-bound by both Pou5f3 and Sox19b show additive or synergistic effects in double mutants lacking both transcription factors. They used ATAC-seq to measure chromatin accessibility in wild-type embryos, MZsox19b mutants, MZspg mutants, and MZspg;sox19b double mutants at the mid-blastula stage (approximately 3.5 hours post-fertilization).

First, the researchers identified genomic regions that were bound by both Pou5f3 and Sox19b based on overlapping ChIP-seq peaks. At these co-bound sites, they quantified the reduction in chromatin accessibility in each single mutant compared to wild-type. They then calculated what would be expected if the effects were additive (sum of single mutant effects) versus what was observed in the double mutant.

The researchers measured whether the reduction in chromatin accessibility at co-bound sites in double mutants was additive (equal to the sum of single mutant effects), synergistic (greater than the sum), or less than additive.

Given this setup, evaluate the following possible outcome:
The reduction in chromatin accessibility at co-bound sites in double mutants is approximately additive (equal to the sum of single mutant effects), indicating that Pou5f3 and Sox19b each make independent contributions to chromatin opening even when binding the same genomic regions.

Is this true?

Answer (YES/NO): NO